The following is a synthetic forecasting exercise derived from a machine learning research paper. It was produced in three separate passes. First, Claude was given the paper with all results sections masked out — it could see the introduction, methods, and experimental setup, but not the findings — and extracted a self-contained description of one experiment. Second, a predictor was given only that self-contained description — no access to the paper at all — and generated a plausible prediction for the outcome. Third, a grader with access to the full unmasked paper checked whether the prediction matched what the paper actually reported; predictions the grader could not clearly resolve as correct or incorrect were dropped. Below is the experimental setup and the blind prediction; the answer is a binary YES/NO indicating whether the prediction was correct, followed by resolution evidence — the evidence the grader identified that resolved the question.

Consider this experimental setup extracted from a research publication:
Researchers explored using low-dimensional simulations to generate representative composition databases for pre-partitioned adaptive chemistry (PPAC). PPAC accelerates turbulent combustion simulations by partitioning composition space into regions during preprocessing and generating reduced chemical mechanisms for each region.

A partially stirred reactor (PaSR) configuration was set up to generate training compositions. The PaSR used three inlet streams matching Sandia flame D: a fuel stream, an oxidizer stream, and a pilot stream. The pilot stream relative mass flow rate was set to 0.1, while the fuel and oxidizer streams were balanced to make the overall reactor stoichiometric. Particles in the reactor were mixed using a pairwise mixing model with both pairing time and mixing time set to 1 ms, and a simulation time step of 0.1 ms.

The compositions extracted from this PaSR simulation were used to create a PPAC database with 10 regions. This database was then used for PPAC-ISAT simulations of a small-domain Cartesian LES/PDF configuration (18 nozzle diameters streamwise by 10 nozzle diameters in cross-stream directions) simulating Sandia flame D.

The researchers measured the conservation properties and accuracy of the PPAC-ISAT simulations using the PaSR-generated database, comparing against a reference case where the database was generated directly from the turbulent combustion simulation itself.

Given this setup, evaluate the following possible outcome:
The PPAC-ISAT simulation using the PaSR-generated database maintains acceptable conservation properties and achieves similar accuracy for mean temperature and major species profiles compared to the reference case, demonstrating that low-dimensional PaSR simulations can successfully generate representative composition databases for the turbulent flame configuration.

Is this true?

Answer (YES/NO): YES